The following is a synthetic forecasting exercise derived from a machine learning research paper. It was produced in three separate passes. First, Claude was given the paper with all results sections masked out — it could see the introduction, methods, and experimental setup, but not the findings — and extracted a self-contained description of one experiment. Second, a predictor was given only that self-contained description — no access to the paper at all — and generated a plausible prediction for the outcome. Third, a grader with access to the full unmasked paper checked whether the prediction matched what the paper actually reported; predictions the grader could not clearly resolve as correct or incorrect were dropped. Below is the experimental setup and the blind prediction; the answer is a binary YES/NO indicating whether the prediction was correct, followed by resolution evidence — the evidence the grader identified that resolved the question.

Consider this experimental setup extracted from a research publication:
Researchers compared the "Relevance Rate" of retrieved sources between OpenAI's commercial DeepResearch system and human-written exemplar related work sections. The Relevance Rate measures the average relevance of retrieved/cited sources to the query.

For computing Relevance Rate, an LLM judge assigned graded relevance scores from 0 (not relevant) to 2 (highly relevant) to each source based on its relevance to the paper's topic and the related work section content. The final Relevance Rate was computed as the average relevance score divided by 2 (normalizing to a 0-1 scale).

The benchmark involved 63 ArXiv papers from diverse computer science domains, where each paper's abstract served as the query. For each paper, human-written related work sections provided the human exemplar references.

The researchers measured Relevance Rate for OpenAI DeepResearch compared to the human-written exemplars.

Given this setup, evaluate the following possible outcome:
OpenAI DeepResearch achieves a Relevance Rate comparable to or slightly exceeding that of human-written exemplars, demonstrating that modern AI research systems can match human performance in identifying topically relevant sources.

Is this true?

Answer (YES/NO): YES